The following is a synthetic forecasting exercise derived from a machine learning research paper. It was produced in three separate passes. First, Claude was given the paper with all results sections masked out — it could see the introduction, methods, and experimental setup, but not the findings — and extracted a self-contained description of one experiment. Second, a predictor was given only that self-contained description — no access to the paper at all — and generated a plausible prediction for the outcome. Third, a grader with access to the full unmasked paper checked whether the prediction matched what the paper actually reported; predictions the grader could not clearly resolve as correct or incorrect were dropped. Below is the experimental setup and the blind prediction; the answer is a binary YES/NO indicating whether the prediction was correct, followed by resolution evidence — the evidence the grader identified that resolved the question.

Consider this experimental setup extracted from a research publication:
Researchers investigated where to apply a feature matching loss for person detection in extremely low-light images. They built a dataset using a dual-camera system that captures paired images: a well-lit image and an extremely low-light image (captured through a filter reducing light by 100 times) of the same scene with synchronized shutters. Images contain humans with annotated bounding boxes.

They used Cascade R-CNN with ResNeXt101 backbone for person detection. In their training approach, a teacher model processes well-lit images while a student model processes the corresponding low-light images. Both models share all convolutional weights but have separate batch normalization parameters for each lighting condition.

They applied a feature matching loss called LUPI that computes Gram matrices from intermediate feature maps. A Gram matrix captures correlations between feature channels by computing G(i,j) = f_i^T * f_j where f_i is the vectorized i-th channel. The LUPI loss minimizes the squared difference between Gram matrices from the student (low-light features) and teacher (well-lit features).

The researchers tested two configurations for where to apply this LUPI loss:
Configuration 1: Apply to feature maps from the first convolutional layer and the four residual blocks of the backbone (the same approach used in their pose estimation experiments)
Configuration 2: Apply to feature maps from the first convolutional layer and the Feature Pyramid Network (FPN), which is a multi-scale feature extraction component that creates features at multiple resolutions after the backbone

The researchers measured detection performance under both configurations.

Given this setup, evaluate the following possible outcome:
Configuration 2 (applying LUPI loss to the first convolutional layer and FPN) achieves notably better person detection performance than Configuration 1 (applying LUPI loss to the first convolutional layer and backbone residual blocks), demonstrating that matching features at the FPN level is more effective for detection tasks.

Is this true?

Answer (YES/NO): YES